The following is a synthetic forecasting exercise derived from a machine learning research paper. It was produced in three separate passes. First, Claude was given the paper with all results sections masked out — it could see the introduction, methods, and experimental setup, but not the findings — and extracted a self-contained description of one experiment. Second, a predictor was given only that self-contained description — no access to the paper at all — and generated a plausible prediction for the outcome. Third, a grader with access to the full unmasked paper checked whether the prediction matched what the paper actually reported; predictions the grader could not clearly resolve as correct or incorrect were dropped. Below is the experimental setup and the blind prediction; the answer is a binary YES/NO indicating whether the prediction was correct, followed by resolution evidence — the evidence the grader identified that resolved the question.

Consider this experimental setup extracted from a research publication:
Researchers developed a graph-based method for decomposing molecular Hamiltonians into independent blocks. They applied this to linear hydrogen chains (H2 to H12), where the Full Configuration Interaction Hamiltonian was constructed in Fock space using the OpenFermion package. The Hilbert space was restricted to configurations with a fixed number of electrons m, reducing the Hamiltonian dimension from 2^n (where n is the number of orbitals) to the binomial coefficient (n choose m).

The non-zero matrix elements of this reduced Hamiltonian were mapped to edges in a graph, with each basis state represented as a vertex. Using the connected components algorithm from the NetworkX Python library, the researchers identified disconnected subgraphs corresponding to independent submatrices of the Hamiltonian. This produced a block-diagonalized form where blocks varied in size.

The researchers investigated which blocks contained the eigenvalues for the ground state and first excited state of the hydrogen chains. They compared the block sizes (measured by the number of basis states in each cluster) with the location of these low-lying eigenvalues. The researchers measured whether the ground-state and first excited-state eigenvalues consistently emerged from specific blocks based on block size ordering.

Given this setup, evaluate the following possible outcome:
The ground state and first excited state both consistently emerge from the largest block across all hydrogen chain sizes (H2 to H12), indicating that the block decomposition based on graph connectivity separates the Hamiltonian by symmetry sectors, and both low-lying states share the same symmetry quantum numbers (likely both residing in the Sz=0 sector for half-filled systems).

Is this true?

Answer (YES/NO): NO